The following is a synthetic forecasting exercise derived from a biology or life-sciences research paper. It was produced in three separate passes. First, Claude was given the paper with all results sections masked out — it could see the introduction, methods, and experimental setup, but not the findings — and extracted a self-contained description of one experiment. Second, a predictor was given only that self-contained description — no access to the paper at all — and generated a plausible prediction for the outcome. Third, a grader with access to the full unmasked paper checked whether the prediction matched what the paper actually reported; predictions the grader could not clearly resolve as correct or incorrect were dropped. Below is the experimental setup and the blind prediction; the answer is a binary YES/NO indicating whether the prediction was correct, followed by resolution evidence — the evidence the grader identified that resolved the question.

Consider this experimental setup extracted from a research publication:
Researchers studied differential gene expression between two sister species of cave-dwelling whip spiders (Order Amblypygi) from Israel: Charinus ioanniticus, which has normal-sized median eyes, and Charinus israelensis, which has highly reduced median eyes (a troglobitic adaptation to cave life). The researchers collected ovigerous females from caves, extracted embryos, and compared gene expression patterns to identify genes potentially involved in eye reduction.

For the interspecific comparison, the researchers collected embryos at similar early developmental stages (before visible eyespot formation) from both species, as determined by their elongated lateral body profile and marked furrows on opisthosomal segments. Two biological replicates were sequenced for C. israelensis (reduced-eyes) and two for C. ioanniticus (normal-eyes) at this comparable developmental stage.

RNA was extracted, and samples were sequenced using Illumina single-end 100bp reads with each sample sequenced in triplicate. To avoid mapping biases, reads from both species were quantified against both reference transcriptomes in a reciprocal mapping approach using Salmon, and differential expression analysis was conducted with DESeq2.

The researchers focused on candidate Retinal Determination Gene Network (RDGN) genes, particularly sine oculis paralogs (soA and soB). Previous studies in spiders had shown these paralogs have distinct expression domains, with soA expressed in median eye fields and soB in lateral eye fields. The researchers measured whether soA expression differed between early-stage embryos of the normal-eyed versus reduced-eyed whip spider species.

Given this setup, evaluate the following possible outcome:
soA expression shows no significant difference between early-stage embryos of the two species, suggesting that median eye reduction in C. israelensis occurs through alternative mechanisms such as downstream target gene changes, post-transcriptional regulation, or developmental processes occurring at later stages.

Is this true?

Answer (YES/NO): YES